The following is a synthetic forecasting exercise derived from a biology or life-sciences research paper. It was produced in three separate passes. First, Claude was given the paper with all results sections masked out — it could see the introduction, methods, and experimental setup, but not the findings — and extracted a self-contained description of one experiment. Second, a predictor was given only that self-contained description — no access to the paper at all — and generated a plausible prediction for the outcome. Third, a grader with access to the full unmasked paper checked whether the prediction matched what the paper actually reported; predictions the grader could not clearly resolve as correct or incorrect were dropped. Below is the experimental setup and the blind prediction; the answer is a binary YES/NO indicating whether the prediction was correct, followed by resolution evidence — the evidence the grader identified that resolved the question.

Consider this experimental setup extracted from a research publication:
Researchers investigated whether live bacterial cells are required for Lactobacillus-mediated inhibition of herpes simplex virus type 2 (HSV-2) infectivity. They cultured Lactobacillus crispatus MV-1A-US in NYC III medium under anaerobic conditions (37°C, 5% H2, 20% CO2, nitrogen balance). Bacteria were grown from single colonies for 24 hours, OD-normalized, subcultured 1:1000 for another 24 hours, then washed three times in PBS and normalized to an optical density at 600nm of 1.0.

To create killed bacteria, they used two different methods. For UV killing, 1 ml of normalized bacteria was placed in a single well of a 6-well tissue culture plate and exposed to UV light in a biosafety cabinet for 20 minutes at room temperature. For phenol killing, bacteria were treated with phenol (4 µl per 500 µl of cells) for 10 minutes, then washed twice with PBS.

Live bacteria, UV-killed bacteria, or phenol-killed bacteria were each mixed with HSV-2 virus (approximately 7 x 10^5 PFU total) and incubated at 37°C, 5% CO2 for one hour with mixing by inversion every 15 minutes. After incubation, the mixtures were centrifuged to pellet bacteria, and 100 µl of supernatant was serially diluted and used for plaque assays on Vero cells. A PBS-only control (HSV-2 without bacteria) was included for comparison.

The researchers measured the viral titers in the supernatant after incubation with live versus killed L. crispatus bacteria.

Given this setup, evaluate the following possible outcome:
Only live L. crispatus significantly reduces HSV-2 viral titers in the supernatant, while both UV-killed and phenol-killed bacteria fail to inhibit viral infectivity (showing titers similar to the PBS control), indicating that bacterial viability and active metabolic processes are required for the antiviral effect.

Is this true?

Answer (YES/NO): NO